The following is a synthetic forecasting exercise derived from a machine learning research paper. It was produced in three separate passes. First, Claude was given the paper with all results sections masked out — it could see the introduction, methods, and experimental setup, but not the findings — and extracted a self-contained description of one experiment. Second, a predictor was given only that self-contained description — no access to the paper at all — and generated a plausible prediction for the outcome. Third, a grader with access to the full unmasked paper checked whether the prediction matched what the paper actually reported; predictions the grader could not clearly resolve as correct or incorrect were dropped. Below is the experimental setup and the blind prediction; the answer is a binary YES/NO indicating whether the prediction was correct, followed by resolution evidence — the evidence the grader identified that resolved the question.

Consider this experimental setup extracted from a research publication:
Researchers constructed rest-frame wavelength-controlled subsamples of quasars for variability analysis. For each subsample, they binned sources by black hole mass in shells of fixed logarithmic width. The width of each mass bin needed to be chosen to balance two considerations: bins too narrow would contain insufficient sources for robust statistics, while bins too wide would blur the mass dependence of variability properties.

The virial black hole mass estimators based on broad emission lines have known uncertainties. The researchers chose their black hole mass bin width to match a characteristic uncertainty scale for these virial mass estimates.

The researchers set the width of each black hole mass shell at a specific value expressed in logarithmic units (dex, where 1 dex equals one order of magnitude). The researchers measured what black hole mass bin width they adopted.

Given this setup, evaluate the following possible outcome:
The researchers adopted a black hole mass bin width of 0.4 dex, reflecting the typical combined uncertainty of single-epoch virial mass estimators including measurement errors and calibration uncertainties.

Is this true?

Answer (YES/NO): NO